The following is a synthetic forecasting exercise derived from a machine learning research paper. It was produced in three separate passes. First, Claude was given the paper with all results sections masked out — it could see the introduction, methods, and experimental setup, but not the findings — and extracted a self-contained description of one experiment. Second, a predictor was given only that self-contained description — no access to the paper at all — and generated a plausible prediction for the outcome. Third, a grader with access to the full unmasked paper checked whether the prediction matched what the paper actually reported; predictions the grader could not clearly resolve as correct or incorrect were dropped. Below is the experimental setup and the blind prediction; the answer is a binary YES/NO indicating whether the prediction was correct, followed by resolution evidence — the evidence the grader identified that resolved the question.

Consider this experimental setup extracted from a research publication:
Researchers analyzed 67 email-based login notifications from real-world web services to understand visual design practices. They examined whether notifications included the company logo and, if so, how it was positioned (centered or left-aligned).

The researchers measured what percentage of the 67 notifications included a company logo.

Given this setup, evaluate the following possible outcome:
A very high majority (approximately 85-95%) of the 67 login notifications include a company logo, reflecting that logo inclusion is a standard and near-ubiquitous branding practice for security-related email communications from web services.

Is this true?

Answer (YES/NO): NO